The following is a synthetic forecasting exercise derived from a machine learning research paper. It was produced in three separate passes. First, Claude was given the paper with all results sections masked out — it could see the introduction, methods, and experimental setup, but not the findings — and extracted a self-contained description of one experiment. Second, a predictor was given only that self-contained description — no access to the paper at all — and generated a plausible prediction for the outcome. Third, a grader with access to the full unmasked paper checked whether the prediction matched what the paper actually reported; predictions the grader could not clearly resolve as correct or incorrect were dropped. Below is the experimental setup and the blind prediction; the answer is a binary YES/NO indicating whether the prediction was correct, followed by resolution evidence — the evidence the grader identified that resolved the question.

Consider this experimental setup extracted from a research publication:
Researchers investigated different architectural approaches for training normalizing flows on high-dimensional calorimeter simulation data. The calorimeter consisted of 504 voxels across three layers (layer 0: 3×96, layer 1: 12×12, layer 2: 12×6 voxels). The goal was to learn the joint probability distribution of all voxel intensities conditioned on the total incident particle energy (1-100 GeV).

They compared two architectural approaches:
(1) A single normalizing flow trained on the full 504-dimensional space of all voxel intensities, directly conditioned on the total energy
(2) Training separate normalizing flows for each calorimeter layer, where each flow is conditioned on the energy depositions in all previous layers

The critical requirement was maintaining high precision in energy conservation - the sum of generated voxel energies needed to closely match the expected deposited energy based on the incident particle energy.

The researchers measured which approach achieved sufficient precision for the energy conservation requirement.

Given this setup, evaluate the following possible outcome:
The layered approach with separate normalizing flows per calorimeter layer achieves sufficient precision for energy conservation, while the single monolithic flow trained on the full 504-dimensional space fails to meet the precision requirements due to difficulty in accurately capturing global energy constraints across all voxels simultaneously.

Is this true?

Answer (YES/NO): NO